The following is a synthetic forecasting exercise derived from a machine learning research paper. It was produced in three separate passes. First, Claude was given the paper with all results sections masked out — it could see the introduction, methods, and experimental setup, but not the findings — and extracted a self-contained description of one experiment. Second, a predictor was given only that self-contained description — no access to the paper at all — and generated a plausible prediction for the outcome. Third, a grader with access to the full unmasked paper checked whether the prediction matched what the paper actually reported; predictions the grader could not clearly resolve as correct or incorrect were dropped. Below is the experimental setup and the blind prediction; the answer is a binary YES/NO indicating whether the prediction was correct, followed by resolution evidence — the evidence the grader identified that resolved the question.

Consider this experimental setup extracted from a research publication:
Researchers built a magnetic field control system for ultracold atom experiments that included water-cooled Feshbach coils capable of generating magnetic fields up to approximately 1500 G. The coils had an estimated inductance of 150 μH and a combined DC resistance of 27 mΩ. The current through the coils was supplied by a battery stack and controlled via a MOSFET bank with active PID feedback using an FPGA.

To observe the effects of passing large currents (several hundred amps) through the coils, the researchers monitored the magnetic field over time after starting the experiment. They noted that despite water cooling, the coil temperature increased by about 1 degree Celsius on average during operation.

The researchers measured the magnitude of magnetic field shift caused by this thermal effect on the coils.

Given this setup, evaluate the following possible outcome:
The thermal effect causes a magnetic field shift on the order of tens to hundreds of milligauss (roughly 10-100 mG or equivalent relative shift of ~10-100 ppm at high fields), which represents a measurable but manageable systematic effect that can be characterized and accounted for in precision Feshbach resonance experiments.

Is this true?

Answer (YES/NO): YES